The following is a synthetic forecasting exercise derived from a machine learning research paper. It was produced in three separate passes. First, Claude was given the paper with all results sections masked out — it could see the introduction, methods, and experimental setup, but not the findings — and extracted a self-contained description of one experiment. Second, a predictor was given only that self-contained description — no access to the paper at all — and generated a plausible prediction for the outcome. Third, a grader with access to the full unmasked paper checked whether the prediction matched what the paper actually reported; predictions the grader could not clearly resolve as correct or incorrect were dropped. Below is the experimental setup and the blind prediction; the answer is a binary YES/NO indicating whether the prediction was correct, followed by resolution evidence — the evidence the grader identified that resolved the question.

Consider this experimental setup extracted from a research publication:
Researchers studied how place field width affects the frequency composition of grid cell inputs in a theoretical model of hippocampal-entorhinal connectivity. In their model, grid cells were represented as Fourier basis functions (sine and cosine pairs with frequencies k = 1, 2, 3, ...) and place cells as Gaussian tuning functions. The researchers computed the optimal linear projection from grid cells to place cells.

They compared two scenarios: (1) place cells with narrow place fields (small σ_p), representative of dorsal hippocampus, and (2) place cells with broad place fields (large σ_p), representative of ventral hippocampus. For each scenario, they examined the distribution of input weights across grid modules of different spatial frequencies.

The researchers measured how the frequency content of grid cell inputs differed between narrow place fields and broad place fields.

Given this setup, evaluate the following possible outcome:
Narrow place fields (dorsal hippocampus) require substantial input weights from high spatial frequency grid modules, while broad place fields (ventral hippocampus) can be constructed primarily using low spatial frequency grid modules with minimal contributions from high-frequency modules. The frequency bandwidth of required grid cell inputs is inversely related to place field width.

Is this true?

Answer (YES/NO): YES